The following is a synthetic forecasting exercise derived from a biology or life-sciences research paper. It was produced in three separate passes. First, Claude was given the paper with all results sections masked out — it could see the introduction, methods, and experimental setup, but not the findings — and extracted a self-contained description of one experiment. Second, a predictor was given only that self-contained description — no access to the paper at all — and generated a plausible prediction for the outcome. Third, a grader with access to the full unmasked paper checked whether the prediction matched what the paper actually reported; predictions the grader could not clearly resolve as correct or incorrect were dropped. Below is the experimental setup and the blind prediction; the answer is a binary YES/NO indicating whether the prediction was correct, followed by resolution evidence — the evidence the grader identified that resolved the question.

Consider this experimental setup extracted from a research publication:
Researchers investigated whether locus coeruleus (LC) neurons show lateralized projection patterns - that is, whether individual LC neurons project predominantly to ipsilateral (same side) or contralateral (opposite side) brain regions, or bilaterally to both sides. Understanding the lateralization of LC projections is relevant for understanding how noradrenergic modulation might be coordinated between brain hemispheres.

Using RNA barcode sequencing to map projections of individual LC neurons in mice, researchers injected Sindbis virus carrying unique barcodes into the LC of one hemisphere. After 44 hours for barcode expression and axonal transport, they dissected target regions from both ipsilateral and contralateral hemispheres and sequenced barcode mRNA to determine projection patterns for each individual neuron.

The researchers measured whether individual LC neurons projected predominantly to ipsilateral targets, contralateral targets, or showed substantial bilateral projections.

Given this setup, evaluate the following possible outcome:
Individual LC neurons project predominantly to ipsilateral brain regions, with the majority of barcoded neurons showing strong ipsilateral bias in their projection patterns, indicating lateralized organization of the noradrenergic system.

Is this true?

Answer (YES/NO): YES